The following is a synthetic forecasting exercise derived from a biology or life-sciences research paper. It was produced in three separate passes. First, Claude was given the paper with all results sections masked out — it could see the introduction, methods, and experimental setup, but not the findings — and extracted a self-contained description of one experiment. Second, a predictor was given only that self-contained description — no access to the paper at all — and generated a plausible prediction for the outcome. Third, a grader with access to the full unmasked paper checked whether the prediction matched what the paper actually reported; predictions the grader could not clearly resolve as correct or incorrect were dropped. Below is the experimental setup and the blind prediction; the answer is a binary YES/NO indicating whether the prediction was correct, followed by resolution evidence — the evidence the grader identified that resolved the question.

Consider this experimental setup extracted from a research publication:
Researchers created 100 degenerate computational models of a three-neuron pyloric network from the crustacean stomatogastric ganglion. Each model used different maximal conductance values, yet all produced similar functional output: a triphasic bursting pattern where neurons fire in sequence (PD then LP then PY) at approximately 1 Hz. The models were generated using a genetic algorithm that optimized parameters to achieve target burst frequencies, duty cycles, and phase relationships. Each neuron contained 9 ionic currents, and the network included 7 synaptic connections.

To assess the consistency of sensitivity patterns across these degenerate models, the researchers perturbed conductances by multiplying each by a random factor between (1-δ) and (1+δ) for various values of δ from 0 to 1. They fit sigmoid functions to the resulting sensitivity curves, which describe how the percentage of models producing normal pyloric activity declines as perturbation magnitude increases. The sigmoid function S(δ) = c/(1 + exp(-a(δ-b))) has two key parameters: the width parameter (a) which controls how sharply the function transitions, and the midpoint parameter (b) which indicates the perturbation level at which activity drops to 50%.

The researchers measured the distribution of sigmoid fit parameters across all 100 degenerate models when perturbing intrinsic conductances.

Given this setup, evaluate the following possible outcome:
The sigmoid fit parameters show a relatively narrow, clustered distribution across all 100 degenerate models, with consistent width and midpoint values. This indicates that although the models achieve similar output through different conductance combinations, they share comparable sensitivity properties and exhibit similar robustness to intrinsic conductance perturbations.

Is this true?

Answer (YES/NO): YES